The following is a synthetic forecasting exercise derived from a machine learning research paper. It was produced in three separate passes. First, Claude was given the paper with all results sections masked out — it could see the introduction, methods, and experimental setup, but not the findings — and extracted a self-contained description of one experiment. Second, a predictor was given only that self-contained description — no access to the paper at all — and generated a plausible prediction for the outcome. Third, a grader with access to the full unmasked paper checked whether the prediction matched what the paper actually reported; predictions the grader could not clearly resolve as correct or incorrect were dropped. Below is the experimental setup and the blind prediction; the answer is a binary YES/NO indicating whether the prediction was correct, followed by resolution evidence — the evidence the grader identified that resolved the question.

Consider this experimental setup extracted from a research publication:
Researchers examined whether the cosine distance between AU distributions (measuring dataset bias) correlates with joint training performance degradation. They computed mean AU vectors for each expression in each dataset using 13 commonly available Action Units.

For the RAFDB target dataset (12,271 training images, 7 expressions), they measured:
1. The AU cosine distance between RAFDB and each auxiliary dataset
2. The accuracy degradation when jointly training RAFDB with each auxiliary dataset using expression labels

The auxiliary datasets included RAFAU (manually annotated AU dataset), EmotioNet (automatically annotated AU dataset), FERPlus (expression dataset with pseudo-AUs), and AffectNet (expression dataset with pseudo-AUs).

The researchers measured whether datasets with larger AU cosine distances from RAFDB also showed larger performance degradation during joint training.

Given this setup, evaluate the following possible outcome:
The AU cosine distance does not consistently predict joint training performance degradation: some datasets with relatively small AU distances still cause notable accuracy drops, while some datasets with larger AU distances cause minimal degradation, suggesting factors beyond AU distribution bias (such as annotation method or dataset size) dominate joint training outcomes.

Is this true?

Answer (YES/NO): NO